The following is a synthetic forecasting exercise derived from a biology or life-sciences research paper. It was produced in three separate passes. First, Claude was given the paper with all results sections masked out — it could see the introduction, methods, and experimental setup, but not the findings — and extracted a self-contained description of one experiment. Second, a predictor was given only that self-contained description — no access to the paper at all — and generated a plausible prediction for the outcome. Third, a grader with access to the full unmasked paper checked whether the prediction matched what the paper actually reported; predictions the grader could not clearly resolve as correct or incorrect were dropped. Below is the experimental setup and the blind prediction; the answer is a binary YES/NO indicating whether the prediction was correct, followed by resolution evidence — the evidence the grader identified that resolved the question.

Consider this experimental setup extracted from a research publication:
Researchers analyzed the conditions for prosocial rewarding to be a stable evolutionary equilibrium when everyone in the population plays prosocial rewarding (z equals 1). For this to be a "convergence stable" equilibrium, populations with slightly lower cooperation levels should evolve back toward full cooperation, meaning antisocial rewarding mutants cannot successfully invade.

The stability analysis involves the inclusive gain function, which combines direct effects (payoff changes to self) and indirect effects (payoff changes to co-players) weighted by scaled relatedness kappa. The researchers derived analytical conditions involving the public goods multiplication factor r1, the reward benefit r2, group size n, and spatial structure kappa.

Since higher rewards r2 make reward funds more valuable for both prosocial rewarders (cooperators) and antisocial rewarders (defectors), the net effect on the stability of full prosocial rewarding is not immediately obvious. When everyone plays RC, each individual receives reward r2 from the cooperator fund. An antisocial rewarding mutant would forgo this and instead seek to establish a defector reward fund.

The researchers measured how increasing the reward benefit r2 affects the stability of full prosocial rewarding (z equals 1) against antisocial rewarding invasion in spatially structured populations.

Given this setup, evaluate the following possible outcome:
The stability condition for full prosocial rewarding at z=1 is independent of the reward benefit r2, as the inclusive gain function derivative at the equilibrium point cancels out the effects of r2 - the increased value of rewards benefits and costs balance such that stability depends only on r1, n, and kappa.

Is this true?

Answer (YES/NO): NO